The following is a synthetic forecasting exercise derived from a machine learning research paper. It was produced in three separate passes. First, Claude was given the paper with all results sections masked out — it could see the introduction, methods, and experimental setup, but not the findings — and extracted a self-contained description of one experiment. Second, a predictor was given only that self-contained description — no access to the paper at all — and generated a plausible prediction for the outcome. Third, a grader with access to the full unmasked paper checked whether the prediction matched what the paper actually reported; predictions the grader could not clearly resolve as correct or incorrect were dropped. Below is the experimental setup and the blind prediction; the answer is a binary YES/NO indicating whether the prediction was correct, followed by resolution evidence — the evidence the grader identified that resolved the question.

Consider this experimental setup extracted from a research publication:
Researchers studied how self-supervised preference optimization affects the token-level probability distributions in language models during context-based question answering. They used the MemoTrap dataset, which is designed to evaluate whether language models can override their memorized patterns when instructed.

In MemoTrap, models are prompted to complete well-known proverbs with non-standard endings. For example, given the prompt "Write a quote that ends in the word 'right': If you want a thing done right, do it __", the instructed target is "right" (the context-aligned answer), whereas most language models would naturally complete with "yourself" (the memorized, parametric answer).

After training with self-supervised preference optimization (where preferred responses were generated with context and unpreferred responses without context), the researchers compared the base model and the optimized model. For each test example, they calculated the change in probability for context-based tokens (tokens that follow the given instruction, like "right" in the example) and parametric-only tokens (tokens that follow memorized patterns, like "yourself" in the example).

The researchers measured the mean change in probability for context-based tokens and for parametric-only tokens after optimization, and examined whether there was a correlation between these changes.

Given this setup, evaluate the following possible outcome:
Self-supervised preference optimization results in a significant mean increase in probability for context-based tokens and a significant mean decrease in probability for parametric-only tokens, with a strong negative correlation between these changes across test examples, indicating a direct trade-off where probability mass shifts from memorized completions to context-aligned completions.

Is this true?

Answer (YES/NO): NO